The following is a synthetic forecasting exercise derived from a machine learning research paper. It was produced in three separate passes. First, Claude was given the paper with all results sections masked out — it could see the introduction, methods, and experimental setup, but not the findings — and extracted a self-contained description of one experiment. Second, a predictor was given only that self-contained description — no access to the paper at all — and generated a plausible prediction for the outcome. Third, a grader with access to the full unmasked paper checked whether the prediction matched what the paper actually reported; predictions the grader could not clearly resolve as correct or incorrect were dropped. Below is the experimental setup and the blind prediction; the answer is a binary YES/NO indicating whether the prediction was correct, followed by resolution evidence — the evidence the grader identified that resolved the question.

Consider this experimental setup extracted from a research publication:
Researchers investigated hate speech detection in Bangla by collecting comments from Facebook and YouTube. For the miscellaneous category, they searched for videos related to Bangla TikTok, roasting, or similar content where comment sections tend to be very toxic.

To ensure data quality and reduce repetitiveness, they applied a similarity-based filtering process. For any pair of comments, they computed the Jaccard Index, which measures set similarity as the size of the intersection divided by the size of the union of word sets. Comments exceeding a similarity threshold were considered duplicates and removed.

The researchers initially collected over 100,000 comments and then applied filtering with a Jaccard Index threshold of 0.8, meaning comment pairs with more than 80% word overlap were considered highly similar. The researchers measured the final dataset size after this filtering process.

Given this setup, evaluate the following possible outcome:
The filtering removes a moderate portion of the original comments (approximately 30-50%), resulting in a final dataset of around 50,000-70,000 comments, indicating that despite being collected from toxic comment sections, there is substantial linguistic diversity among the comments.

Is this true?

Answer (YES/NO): YES